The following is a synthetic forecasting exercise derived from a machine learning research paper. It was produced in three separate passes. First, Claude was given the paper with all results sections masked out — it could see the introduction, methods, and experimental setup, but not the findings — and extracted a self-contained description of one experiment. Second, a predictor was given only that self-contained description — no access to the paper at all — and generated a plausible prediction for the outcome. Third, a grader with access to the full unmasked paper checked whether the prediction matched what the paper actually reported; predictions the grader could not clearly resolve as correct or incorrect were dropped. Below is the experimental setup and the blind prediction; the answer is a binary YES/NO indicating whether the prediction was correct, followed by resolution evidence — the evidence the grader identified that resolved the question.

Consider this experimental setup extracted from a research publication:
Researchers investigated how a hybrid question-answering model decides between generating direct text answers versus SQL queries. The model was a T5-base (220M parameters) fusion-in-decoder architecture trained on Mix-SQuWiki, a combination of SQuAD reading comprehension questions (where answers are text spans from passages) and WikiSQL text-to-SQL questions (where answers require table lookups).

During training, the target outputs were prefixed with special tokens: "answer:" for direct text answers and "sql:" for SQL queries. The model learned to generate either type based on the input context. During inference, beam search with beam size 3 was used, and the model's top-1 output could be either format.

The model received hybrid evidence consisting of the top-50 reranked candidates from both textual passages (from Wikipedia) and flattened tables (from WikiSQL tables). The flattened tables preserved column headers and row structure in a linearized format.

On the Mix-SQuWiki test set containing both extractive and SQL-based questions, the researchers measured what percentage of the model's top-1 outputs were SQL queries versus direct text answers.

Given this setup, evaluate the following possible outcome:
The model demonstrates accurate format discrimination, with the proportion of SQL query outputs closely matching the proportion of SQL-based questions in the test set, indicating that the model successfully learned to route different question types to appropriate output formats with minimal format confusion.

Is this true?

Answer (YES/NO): NO